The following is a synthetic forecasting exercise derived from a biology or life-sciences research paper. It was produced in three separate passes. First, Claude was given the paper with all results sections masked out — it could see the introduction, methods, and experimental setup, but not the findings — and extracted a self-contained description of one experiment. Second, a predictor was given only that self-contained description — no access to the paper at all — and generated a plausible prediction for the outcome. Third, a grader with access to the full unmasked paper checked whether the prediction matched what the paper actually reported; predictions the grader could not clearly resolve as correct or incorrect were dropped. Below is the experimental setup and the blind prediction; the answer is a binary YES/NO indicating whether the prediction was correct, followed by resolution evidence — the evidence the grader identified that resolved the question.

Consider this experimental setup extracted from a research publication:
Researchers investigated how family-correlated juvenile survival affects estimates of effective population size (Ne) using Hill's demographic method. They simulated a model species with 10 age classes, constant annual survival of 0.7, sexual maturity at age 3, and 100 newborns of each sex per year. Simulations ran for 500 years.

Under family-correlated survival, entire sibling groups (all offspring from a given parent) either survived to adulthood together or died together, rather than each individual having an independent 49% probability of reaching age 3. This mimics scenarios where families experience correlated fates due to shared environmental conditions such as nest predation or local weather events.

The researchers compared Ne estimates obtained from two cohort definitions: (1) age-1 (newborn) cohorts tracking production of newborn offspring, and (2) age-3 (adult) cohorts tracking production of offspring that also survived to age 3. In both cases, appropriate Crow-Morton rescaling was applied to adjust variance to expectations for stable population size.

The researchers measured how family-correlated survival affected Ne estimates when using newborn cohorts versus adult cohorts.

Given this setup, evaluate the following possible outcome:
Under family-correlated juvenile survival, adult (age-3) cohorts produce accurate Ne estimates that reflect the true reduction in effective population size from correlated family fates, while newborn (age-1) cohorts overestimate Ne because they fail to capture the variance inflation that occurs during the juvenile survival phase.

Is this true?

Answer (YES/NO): YES